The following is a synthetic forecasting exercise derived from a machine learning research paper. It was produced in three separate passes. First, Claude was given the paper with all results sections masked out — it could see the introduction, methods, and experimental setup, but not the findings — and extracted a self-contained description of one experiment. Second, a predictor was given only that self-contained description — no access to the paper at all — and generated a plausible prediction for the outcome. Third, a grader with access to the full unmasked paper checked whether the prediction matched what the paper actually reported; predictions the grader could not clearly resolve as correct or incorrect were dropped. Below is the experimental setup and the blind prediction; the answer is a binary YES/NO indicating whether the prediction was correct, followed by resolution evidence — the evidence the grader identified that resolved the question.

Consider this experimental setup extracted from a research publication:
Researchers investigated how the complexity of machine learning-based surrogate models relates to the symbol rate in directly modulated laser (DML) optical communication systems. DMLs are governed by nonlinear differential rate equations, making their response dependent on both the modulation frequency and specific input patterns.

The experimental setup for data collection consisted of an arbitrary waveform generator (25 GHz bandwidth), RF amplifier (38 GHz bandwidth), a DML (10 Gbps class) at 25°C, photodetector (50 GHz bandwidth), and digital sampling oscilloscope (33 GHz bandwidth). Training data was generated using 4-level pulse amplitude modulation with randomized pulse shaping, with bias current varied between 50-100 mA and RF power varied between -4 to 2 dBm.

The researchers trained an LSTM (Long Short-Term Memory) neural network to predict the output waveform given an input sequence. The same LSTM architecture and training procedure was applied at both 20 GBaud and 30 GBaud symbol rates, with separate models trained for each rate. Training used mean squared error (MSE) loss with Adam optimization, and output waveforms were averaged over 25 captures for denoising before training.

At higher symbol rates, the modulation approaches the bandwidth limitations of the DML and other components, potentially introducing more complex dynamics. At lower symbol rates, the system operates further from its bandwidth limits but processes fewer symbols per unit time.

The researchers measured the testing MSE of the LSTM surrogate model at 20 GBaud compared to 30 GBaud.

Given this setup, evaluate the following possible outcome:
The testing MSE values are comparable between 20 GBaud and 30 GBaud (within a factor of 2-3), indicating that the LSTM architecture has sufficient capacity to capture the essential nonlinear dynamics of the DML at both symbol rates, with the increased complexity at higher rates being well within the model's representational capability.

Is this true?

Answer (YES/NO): YES